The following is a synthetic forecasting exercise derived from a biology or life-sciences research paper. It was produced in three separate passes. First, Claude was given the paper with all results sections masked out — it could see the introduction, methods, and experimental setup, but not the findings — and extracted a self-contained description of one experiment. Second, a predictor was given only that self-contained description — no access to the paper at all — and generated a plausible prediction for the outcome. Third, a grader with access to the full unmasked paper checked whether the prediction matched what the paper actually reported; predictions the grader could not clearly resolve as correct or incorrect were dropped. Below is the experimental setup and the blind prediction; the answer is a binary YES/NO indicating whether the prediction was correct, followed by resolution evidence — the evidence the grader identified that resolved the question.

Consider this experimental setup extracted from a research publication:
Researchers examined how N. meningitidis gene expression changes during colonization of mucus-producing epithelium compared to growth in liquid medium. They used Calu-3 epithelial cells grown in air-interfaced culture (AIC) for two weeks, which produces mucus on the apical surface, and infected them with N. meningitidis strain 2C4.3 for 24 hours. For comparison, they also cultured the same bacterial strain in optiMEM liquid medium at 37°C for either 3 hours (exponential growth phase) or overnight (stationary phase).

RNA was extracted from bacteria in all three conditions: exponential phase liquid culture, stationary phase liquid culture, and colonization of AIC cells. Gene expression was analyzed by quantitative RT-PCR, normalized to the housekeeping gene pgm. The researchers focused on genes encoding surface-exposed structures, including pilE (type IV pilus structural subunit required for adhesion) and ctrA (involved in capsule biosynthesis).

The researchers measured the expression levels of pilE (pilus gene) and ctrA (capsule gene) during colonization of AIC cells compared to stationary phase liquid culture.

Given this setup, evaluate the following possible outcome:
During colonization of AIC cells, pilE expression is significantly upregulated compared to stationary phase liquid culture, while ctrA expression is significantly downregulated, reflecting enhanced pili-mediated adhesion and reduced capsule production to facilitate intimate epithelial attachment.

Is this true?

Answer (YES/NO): NO